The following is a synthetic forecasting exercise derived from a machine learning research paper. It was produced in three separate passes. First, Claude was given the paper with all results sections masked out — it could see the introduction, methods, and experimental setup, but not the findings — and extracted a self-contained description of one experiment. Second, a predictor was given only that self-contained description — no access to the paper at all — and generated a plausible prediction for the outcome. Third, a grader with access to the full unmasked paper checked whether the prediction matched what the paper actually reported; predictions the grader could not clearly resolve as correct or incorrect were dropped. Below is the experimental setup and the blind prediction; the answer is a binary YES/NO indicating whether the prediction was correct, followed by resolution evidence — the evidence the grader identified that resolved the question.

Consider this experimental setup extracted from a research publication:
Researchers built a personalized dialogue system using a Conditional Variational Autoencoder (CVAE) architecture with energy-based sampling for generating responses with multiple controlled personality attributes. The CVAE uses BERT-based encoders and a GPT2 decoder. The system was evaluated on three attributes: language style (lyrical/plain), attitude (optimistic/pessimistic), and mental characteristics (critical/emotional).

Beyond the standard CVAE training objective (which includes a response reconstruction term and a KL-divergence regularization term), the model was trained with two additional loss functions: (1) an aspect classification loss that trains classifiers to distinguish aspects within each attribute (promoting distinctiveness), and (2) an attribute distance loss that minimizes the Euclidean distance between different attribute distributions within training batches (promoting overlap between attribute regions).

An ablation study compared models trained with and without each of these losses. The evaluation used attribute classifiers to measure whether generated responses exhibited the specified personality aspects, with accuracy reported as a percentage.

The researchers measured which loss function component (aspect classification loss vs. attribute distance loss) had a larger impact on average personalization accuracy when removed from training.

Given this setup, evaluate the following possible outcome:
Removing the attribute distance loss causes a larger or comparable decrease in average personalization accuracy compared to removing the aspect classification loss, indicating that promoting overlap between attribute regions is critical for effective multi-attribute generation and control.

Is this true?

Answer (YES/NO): NO